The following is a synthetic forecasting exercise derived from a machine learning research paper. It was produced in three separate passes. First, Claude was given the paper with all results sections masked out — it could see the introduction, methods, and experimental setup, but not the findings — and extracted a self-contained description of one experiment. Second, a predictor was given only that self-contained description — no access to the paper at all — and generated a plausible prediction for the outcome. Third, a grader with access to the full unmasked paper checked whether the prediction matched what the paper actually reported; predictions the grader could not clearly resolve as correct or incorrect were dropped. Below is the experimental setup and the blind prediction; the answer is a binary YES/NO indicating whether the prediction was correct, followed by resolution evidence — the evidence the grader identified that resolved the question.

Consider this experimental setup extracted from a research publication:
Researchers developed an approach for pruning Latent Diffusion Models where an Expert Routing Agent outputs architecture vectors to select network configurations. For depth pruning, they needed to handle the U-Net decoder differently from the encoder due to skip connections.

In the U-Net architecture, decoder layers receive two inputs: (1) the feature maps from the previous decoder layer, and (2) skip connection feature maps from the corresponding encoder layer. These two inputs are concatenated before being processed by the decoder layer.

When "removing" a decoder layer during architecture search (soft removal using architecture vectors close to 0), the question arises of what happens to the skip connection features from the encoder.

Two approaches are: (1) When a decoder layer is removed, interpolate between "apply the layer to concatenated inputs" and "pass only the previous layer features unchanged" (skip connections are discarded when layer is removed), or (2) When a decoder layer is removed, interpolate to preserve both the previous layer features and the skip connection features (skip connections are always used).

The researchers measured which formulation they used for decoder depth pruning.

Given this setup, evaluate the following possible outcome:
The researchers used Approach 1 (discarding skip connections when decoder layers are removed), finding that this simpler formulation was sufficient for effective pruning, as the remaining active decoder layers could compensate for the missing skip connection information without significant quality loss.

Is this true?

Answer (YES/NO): NO